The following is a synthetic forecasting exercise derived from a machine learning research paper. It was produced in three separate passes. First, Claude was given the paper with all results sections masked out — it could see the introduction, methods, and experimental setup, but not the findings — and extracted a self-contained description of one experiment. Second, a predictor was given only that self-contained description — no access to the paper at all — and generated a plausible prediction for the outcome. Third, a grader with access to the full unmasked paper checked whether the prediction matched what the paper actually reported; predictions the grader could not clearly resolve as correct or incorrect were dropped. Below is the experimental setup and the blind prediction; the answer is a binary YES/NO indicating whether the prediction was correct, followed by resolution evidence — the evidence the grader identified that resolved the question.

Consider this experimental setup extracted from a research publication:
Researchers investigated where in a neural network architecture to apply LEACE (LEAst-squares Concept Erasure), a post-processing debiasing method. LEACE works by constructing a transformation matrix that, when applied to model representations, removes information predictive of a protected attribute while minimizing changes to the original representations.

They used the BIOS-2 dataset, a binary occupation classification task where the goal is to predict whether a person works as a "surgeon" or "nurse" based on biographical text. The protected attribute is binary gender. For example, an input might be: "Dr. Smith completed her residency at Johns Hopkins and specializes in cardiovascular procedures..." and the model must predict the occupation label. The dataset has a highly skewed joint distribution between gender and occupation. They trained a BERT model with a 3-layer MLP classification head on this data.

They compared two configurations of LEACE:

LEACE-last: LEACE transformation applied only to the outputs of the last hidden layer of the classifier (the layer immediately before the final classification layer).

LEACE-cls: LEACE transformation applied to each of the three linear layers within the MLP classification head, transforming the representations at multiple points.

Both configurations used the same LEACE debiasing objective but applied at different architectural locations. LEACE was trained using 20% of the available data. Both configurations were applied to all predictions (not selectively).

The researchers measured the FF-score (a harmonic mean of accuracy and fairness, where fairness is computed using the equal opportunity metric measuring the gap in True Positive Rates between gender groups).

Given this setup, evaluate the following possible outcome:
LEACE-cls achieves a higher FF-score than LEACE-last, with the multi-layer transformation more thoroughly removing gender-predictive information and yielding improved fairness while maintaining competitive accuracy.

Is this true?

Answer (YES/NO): YES